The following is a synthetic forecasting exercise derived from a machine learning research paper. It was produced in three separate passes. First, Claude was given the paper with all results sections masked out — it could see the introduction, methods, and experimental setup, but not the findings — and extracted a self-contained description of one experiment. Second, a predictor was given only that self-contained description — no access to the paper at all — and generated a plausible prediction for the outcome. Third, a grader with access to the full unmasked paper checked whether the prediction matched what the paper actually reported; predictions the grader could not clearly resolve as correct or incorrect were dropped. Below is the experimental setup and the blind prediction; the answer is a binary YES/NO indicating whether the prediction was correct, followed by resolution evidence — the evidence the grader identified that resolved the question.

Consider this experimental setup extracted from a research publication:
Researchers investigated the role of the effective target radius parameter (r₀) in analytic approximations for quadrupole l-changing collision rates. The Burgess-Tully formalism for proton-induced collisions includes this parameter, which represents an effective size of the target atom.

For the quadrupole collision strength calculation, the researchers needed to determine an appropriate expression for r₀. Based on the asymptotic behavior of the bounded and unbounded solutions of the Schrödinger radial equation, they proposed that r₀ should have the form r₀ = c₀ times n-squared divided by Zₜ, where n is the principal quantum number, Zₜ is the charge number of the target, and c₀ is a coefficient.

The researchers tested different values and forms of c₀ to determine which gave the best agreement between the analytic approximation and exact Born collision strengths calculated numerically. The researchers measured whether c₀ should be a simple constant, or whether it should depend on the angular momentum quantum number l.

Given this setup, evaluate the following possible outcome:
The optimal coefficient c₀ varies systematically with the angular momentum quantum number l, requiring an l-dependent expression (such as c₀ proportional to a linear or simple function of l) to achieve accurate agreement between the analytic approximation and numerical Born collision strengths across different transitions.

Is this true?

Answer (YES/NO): NO